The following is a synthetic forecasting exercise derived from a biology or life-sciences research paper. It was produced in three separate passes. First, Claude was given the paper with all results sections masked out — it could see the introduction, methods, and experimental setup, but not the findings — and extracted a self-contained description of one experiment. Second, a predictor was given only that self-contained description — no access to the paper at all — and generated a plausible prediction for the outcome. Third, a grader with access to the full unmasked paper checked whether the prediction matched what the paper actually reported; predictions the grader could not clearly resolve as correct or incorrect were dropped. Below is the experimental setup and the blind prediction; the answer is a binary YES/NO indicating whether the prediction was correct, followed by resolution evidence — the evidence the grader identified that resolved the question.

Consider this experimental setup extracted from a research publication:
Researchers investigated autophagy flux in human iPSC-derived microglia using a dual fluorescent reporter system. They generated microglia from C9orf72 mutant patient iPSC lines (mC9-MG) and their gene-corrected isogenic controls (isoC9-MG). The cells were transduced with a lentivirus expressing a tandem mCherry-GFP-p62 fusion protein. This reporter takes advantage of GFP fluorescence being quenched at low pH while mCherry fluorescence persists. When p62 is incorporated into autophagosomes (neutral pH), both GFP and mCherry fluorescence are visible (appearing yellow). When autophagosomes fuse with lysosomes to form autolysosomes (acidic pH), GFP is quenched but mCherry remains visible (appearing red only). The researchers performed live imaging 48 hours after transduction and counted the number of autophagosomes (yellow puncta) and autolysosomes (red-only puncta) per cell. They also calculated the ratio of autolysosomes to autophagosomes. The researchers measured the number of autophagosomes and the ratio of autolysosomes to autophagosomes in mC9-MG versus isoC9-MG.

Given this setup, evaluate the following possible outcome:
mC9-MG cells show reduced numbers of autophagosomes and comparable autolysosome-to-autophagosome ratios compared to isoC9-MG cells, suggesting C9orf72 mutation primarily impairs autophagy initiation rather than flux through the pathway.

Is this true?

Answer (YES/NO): YES